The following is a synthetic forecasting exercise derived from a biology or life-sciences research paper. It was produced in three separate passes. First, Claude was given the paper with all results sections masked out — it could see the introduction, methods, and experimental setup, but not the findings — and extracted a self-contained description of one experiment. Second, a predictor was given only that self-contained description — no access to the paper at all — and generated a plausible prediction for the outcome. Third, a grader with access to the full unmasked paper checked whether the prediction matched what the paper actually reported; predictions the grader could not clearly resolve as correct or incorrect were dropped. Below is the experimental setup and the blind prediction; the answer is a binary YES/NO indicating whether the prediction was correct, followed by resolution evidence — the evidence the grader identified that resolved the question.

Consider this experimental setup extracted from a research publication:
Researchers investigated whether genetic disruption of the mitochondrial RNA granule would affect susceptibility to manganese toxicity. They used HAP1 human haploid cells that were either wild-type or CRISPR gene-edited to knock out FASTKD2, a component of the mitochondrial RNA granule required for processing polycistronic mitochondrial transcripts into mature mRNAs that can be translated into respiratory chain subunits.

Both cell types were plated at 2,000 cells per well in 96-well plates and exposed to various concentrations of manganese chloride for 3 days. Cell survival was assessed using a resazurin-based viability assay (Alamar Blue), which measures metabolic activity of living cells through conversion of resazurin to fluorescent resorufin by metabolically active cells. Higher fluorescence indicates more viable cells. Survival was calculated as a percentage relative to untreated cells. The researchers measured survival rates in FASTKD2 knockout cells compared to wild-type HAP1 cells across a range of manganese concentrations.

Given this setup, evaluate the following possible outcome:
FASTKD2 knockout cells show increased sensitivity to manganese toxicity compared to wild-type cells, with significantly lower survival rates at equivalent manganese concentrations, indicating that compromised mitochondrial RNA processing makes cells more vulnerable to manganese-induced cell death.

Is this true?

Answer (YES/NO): NO